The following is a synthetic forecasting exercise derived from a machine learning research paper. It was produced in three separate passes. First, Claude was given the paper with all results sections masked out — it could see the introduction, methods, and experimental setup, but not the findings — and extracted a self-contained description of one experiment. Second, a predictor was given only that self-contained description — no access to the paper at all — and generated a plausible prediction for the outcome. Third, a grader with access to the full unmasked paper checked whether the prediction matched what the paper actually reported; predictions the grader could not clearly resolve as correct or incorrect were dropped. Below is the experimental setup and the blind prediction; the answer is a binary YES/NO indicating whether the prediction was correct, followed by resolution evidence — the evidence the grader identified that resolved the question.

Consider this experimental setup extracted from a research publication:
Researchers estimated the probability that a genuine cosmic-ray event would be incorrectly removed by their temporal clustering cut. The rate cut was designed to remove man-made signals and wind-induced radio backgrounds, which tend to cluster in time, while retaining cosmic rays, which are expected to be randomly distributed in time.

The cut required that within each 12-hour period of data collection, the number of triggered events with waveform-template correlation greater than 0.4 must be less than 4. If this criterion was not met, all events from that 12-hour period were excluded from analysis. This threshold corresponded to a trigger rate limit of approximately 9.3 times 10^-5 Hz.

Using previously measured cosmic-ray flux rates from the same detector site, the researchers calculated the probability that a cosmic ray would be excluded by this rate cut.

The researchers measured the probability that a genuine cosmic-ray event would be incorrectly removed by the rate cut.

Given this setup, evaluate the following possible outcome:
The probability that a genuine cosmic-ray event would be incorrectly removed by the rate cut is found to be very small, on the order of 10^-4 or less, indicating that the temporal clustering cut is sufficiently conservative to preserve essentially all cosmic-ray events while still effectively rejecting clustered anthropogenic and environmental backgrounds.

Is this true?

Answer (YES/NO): YES